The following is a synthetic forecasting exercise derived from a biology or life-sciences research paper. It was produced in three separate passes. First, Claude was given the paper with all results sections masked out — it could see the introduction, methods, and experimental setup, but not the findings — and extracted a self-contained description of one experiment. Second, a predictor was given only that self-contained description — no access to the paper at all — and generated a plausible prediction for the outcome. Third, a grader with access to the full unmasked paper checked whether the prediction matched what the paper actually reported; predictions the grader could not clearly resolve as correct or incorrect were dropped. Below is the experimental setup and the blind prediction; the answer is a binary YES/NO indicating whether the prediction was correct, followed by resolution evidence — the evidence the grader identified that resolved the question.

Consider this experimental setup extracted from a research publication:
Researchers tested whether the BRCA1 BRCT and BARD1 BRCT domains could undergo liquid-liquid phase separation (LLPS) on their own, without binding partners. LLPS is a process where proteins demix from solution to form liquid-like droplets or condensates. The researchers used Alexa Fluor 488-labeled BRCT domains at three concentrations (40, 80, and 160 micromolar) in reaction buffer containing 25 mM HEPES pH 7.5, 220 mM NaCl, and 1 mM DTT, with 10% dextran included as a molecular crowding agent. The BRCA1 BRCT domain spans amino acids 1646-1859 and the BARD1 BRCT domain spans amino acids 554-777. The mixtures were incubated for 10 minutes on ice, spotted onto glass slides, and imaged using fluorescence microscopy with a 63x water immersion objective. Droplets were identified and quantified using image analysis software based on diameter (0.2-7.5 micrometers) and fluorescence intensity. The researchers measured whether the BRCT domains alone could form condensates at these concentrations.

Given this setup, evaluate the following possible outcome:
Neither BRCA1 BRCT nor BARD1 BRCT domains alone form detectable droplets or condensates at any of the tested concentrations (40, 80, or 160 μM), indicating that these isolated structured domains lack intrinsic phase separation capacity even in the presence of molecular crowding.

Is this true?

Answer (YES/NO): NO